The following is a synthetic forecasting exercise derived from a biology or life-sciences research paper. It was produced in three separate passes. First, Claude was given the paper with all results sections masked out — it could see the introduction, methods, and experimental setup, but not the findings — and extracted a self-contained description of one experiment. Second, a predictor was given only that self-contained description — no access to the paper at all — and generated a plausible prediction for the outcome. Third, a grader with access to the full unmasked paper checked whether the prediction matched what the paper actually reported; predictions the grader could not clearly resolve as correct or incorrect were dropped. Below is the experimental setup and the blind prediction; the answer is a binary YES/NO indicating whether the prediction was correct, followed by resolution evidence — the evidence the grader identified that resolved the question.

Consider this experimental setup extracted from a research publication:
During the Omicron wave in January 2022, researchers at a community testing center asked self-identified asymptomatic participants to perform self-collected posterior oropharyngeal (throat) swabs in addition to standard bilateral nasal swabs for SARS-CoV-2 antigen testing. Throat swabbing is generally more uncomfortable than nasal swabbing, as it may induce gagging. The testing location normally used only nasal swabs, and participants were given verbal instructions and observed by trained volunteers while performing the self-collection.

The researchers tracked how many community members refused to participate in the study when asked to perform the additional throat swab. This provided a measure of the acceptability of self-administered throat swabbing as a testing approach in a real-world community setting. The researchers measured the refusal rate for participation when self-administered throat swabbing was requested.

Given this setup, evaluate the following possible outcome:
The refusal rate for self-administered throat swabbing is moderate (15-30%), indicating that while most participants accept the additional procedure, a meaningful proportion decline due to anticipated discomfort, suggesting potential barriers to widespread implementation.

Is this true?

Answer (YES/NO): NO